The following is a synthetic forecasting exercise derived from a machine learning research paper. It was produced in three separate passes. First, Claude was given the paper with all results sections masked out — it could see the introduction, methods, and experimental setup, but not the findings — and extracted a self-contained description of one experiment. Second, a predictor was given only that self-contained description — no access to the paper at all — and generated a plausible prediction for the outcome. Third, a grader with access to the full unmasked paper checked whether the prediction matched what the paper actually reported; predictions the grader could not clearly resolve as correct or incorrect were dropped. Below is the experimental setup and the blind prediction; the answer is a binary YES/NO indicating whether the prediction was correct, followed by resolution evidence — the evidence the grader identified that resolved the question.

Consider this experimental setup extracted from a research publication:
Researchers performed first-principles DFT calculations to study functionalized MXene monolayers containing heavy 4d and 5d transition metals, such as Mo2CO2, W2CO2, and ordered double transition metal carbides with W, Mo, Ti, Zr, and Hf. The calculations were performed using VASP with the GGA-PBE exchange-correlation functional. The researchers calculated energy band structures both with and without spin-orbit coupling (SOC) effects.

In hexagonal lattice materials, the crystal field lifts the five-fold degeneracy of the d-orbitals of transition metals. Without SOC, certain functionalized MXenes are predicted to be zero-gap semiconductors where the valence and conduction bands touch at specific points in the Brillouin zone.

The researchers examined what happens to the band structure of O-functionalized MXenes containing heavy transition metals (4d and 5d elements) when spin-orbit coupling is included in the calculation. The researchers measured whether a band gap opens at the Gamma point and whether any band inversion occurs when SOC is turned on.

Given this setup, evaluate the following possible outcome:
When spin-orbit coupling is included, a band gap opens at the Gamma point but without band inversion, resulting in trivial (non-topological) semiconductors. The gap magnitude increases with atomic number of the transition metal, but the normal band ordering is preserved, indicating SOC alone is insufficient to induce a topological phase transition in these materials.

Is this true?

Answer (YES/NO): NO